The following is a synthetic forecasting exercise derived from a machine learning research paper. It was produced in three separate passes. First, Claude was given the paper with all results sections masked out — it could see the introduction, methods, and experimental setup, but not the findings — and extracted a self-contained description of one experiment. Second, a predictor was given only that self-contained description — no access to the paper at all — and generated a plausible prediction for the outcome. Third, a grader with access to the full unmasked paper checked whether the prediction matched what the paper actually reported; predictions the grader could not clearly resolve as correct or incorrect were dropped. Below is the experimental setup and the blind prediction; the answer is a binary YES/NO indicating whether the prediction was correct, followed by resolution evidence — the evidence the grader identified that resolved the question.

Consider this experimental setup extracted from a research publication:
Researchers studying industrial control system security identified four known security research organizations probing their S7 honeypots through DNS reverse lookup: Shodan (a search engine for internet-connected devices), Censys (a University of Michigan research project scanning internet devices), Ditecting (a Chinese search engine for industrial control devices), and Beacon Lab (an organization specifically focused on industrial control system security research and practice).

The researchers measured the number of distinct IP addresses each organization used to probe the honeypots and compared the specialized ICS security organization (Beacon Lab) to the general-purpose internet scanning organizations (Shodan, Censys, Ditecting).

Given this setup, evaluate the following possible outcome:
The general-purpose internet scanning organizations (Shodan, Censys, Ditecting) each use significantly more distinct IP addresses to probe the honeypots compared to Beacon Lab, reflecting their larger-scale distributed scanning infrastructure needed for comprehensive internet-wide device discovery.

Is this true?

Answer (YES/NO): YES